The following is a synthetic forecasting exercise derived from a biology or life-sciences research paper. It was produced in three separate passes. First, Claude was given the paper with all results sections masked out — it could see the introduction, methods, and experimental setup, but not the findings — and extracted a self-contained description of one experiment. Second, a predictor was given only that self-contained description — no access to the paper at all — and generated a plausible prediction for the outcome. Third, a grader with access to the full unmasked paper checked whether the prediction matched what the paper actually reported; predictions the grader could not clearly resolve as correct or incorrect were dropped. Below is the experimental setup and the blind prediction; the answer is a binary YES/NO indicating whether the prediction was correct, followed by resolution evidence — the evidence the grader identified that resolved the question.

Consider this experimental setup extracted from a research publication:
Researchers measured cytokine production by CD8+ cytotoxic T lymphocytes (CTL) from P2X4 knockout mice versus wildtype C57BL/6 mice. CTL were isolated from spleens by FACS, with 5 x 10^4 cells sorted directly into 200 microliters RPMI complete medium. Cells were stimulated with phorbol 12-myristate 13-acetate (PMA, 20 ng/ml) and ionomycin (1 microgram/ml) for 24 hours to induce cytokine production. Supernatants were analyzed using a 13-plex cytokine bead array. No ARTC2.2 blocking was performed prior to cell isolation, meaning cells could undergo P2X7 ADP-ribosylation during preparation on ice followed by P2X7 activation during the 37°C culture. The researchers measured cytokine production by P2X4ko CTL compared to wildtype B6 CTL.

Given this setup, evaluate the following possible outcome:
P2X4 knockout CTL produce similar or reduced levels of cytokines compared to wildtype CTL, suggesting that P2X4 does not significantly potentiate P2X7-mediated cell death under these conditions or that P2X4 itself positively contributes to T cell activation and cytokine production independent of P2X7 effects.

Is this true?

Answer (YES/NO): NO